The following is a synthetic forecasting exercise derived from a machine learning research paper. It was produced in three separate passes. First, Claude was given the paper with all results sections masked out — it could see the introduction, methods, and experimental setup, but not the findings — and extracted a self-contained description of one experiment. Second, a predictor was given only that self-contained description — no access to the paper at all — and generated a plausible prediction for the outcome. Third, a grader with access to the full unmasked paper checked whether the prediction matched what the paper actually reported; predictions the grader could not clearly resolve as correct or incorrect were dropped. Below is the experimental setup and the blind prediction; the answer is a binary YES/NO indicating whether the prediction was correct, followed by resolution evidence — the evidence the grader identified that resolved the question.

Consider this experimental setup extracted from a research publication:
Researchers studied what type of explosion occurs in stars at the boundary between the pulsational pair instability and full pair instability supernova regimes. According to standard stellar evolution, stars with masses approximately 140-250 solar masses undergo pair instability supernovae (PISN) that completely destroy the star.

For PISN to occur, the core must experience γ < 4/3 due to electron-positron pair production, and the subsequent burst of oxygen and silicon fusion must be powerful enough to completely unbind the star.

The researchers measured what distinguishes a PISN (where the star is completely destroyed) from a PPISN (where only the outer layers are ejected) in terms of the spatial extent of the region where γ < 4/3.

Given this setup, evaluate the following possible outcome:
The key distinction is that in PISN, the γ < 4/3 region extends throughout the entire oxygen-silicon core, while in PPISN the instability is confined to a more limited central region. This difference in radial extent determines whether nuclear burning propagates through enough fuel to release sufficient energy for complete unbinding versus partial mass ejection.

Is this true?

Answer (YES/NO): NO